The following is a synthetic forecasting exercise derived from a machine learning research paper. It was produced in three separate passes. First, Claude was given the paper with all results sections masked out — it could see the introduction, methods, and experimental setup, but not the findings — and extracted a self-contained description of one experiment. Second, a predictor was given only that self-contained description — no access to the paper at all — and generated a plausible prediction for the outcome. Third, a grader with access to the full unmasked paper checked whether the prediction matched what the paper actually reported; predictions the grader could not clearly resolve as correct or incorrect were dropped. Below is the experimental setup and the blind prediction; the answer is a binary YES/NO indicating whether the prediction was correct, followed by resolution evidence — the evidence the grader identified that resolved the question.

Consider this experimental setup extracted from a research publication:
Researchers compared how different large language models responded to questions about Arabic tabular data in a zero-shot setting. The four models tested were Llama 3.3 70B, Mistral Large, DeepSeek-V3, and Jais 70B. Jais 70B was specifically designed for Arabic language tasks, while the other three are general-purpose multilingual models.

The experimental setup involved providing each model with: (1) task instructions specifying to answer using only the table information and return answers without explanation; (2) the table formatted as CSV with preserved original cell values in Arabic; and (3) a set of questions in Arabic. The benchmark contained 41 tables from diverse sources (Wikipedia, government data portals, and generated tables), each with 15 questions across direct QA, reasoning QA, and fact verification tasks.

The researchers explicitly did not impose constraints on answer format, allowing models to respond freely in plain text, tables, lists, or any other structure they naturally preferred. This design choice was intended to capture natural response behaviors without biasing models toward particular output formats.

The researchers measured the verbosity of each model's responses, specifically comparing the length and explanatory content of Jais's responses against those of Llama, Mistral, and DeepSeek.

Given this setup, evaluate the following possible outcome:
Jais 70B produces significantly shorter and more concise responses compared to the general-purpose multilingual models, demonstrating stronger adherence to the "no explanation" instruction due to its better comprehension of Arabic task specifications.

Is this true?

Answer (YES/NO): NO